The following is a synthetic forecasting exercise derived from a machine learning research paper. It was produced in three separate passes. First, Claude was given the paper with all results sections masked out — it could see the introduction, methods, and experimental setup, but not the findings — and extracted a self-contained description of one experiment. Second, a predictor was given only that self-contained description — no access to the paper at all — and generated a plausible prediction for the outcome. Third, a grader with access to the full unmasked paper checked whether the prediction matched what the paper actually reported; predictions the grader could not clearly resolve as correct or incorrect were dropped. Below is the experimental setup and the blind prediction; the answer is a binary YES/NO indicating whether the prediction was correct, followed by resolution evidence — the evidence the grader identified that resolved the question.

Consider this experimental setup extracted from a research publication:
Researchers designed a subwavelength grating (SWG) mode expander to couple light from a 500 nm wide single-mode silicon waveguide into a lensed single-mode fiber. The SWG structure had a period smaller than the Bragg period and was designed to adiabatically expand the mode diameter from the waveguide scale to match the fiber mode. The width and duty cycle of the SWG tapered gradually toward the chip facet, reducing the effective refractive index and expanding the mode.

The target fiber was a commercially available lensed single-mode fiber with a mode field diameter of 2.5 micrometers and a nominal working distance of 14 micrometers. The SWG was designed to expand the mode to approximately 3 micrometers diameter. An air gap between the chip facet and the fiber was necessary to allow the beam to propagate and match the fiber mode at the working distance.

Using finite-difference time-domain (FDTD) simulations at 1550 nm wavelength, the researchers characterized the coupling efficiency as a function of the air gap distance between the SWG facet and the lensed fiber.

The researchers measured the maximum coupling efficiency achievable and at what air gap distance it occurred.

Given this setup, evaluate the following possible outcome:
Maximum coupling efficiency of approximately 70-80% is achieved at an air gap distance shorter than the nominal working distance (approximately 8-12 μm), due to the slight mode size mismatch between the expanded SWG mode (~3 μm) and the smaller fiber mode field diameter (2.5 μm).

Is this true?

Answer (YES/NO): NO